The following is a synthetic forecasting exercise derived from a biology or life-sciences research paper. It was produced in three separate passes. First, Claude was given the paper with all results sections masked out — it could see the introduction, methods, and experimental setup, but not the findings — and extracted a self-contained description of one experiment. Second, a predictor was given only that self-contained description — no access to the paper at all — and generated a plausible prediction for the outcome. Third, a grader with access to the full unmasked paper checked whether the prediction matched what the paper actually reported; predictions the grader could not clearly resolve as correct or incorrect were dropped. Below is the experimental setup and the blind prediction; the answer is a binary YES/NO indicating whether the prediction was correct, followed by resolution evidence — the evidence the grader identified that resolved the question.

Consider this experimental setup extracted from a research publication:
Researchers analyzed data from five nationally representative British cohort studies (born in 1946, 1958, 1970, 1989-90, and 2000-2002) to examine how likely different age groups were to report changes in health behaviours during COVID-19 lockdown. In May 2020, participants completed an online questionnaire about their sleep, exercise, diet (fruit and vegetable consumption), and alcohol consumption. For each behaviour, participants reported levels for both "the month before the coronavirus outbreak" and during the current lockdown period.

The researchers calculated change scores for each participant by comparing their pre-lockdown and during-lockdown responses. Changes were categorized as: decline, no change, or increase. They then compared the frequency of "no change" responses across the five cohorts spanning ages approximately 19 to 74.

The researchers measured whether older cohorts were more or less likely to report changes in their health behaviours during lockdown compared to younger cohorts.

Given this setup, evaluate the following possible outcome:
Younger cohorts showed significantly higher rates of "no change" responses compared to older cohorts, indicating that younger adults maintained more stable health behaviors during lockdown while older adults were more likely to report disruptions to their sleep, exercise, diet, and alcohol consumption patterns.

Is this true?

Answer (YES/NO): NO